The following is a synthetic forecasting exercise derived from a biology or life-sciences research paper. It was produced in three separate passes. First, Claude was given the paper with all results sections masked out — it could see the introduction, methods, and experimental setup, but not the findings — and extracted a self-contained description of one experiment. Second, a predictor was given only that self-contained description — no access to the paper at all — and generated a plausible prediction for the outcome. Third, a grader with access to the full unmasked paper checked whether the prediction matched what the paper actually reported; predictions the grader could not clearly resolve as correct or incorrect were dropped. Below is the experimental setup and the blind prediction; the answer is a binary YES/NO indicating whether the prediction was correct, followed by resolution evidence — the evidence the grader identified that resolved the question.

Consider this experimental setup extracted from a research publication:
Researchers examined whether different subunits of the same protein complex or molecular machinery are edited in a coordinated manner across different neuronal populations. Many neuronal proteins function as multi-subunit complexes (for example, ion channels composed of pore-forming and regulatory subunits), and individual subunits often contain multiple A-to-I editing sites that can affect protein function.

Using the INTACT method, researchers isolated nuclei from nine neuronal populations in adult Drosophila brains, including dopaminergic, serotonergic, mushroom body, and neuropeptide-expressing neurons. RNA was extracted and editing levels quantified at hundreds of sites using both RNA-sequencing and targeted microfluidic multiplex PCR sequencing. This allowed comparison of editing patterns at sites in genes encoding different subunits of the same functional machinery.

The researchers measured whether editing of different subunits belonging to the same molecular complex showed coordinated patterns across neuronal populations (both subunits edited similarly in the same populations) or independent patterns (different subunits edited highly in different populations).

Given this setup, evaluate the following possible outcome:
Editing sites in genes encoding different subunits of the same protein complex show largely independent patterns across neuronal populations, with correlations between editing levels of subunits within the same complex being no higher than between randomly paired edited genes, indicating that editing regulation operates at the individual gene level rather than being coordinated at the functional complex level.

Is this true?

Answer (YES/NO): NO